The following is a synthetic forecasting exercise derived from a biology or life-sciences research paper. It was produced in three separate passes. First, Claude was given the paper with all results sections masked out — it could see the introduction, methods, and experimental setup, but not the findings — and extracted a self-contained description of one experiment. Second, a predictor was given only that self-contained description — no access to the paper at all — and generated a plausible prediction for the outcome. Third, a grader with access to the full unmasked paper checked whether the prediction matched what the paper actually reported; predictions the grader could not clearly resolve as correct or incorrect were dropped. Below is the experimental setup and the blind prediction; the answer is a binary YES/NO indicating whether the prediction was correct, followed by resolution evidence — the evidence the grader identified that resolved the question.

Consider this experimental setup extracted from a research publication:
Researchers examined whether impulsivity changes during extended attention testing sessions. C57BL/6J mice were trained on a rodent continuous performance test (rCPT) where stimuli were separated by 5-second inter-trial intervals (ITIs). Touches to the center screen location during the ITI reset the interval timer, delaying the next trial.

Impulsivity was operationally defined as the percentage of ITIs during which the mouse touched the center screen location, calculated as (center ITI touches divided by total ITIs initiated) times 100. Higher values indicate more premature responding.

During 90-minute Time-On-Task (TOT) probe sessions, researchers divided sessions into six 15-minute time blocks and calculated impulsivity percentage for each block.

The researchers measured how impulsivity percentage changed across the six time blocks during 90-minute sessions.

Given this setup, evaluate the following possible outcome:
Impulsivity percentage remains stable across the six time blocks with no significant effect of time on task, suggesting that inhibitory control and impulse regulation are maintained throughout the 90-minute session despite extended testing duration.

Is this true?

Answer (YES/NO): NO